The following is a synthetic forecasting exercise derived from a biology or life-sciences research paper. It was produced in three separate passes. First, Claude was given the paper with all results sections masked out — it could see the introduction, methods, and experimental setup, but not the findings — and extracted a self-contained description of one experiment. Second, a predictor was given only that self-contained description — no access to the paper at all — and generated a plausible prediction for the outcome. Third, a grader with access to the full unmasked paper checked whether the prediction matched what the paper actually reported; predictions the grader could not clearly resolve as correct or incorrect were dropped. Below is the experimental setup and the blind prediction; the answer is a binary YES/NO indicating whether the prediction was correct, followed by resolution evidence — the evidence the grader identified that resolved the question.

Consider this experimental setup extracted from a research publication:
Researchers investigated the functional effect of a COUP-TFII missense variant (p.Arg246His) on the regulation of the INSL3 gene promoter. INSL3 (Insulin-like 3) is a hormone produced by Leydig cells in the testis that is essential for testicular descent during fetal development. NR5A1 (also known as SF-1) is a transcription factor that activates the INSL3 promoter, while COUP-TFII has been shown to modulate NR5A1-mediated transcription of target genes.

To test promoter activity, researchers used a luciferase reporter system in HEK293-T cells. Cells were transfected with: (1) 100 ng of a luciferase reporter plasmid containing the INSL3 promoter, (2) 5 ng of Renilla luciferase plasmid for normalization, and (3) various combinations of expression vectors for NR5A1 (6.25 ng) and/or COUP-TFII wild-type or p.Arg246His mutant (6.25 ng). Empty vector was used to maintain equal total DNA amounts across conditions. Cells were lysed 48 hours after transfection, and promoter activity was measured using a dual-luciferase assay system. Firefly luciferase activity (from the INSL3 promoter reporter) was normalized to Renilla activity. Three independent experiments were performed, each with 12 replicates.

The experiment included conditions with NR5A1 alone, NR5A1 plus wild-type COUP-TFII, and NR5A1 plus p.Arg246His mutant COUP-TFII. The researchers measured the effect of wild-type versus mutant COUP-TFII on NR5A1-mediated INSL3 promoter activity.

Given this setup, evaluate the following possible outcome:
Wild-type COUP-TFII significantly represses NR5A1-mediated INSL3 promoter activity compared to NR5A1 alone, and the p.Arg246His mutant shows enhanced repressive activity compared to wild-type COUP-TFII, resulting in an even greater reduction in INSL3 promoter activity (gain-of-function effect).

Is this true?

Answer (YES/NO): NO